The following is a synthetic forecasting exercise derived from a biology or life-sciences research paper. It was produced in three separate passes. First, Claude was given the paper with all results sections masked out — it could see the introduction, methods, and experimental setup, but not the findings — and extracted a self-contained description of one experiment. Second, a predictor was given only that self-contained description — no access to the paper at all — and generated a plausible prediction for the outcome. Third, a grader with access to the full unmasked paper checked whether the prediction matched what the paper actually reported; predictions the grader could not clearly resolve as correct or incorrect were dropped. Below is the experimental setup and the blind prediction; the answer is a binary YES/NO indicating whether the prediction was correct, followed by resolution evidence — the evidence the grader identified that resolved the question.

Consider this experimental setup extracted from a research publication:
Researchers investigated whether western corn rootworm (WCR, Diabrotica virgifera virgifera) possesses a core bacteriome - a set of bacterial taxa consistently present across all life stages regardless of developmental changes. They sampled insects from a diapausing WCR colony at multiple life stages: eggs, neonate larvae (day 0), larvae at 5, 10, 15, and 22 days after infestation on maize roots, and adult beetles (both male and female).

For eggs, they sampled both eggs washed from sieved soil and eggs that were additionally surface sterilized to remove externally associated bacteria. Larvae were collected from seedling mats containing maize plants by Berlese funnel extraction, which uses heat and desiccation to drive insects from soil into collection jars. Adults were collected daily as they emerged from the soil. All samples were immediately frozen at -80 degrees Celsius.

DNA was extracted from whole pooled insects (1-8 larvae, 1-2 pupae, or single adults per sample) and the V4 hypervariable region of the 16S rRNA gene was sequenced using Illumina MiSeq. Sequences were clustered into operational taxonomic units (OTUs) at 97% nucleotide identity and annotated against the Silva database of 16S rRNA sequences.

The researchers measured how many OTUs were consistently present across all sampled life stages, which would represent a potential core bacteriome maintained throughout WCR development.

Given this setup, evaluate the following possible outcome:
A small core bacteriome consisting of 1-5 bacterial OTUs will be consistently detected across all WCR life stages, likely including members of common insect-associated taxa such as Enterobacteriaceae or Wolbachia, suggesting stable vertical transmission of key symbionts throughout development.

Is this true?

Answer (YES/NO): NO